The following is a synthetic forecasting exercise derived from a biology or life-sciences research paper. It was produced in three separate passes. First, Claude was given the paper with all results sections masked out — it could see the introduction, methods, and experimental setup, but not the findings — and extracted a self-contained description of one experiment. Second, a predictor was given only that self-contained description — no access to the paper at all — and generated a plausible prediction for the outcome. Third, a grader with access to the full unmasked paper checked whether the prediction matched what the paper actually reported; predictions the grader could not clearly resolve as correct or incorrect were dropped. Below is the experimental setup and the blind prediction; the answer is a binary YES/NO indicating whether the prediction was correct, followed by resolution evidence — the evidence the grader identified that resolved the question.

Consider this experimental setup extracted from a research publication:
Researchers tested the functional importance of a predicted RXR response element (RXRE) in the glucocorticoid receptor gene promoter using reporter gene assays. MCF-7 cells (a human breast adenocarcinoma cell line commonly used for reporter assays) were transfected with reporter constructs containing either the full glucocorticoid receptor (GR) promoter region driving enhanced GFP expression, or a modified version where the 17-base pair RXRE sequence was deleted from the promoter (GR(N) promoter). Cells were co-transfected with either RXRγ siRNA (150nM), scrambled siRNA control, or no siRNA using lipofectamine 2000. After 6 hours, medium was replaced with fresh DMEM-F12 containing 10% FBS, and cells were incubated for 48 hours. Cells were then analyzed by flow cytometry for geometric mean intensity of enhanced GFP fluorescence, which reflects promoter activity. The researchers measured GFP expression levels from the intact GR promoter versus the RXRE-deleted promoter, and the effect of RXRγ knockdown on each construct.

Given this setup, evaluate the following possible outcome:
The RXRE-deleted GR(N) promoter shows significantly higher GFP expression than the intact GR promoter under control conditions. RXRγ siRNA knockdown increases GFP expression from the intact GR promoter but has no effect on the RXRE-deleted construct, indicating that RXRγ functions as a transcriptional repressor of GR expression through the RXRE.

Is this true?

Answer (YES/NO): NO